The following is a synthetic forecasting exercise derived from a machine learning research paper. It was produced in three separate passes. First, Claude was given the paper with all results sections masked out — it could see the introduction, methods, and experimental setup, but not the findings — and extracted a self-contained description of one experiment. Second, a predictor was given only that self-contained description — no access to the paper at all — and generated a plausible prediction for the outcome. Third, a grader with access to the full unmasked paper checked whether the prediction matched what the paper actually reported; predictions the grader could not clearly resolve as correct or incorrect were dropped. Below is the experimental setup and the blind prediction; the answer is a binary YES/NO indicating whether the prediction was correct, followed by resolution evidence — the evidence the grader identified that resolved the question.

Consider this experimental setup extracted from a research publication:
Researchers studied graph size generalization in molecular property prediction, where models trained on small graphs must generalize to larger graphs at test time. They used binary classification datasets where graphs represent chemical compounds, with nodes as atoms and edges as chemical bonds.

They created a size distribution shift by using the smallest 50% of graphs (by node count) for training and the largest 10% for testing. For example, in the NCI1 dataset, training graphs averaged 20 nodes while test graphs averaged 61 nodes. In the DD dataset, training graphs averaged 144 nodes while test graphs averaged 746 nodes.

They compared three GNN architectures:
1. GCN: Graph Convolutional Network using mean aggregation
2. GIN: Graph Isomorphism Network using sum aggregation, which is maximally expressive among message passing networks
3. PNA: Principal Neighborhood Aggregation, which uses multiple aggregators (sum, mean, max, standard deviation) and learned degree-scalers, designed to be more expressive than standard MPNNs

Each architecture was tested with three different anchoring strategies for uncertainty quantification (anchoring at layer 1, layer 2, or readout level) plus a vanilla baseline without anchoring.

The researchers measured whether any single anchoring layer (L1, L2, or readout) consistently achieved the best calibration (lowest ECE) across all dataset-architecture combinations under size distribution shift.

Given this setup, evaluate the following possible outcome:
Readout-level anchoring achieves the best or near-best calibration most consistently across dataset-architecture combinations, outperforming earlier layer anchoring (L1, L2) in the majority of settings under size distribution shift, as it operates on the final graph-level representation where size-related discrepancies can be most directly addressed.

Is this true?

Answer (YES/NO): NO